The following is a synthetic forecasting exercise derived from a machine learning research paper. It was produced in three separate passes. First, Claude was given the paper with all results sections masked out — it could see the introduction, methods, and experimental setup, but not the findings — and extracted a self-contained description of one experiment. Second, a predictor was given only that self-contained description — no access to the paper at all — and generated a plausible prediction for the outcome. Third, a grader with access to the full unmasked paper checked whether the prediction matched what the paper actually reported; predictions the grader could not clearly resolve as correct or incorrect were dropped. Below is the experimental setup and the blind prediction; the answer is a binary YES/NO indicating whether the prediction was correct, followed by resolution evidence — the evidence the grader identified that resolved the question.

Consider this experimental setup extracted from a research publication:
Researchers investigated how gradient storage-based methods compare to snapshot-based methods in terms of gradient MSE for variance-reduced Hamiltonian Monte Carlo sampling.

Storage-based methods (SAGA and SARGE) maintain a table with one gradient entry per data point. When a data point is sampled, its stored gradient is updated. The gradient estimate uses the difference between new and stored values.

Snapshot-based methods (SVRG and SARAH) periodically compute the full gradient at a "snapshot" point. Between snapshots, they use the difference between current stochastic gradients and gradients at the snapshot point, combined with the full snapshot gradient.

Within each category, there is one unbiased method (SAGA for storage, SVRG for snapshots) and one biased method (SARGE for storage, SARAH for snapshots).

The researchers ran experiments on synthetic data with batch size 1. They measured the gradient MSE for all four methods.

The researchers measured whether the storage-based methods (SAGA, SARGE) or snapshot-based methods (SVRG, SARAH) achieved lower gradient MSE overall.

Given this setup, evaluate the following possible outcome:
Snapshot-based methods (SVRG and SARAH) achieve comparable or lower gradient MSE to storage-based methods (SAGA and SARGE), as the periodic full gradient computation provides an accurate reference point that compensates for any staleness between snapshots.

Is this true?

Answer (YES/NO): YES